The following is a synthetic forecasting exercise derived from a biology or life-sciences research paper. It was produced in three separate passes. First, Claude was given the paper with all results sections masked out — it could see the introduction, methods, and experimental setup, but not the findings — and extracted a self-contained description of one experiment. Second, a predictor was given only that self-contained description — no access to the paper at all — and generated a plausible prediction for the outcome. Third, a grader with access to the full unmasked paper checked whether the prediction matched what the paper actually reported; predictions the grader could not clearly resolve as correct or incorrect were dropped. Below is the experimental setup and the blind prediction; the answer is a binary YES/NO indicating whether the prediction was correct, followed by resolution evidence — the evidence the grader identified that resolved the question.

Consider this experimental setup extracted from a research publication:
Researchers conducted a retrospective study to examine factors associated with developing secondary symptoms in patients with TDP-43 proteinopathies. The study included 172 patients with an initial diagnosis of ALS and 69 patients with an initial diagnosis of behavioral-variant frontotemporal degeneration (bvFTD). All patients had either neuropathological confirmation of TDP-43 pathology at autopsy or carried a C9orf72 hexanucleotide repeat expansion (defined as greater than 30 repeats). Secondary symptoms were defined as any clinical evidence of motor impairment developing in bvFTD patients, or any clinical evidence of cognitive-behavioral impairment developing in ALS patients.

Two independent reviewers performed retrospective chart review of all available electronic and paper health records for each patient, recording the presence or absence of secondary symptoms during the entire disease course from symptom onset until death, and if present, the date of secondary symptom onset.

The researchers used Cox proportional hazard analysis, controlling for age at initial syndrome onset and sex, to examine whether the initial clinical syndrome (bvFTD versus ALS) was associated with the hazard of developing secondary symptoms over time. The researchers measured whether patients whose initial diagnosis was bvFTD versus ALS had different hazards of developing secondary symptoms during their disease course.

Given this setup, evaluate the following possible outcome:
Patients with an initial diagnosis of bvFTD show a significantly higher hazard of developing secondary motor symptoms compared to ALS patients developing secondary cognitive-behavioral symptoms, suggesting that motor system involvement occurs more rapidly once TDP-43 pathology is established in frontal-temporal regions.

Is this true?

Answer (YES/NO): NO